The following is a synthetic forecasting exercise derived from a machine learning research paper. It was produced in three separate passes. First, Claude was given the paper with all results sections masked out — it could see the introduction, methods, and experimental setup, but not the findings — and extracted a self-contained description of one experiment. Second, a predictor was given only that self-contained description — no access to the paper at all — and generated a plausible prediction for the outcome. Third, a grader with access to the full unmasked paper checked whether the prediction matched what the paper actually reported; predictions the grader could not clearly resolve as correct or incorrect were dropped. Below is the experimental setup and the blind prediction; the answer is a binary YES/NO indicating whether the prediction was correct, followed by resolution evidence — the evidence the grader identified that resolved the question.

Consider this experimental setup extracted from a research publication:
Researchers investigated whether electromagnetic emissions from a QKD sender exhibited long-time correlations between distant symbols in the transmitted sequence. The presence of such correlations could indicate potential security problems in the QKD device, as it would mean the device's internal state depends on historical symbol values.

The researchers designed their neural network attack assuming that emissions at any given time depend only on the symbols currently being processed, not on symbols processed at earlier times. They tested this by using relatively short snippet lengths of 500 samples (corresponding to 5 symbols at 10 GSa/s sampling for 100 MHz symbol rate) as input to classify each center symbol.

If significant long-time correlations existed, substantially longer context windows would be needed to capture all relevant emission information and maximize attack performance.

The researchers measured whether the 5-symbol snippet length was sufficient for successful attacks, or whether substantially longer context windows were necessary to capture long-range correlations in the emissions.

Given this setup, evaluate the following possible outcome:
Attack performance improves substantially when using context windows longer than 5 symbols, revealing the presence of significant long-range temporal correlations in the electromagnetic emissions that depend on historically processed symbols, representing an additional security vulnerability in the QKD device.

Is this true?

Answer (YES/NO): NO